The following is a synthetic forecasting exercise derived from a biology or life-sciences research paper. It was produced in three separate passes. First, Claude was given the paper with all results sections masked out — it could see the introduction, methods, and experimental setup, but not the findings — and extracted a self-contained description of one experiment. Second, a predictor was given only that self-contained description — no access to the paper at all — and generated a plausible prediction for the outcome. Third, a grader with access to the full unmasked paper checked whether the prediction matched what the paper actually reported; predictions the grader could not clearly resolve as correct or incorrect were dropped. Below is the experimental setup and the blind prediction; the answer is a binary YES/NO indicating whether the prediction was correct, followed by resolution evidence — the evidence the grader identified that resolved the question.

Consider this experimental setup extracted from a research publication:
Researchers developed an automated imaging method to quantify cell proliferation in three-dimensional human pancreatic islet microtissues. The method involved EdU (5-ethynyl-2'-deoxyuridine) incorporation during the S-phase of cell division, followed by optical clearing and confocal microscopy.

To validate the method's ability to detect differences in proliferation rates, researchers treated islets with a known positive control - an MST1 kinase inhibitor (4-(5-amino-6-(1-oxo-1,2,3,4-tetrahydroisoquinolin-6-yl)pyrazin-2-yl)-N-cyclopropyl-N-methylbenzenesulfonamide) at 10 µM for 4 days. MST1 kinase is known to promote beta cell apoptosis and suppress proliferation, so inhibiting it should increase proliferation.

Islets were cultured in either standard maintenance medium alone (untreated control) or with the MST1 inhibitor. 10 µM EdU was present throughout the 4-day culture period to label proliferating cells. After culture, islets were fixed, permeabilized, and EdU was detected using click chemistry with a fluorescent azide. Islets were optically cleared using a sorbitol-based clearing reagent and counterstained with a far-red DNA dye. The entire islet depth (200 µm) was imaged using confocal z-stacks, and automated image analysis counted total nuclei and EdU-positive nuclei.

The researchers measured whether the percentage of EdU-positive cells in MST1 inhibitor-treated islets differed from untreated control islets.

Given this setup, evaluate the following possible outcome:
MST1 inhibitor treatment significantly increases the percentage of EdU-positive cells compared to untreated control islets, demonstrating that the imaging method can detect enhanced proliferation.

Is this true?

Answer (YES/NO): YES